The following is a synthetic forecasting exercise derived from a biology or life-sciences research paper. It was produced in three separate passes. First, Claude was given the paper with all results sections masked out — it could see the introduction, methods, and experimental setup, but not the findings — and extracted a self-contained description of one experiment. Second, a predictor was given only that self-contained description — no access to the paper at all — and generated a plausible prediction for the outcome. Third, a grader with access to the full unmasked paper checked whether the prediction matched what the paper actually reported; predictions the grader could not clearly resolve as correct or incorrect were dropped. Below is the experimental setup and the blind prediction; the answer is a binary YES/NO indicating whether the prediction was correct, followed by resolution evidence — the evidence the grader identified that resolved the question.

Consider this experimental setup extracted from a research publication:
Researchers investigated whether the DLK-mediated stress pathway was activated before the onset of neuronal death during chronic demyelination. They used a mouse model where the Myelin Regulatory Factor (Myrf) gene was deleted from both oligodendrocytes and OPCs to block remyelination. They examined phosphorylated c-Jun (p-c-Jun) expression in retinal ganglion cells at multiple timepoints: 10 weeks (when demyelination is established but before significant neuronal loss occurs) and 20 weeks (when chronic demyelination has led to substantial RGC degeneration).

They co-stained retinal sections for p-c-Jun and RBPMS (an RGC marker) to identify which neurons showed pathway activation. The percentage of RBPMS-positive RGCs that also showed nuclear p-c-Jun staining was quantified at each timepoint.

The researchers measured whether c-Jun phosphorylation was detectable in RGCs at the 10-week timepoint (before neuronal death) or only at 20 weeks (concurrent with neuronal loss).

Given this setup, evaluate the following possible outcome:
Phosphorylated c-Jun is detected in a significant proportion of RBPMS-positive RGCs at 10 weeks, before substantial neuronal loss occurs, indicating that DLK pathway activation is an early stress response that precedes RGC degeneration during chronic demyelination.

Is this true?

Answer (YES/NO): YES